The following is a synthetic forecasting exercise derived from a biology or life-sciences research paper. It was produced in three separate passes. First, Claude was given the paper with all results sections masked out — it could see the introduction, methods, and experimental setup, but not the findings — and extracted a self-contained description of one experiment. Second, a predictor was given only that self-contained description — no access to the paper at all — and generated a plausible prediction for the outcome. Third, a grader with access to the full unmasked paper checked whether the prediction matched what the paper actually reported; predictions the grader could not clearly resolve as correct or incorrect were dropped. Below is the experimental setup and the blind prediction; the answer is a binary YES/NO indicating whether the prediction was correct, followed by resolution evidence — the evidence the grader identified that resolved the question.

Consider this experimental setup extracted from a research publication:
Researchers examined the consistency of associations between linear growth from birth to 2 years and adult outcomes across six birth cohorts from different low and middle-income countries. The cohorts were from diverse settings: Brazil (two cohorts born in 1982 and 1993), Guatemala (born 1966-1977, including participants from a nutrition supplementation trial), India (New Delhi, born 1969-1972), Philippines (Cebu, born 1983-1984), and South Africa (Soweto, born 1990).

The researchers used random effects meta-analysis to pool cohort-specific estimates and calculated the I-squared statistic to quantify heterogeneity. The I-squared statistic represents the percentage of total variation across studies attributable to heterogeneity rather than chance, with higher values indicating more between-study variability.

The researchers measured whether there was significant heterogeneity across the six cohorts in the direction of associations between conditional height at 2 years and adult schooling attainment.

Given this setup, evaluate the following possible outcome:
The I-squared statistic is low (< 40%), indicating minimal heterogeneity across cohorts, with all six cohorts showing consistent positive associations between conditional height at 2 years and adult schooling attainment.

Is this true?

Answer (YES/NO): NO